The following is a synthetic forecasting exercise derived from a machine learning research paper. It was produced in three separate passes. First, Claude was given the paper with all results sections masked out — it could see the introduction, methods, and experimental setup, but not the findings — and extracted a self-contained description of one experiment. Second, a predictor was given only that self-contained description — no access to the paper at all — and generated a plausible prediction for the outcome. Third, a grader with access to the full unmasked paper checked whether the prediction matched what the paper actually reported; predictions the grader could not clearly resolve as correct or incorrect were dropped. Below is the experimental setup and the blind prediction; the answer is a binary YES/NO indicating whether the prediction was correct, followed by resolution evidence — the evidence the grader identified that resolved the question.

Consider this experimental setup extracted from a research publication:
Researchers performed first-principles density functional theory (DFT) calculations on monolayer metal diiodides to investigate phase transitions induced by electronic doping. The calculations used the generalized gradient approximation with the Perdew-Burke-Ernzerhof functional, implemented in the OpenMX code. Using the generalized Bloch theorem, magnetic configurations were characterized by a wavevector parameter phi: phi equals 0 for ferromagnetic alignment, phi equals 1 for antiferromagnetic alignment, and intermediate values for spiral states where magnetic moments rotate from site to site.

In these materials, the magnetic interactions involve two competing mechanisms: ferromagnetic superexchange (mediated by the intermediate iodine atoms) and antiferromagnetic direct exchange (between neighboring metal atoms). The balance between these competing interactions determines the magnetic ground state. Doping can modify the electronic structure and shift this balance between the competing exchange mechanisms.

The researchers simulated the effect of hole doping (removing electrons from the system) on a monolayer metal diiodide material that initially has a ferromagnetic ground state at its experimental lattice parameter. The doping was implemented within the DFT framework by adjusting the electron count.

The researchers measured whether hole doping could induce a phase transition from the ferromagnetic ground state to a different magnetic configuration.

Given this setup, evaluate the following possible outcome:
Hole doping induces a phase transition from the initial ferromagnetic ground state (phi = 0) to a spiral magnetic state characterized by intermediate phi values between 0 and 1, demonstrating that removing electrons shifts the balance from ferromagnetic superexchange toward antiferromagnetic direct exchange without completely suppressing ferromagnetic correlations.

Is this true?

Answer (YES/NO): YES